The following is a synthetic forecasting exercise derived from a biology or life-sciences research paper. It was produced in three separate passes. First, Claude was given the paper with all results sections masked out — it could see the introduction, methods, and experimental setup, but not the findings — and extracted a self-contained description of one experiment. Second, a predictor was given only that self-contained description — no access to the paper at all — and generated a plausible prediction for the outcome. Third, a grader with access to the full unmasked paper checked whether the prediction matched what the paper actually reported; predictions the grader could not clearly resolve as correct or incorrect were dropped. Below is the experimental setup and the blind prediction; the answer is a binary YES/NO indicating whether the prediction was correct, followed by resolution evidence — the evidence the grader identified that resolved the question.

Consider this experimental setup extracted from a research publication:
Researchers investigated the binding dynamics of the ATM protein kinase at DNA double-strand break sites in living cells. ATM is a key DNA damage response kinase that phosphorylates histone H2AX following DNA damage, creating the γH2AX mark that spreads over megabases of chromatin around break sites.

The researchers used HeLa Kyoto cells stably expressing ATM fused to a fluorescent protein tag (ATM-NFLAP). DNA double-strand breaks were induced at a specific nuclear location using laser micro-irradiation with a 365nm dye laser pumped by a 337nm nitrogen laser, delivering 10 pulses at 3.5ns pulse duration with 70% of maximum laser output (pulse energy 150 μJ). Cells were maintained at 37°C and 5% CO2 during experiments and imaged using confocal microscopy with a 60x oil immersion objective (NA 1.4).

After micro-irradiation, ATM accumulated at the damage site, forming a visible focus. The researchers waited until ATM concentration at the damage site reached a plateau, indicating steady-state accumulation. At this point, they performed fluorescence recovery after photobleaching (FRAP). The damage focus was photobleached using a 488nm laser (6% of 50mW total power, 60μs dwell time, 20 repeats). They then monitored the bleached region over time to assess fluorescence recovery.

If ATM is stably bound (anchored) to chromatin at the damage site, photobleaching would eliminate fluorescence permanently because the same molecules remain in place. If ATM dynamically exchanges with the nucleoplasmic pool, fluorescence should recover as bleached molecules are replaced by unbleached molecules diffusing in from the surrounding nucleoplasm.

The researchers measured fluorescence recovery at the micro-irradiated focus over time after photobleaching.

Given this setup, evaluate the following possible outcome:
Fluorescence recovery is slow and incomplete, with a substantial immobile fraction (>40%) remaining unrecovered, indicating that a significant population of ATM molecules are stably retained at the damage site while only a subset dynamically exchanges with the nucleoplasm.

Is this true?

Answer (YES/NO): NO